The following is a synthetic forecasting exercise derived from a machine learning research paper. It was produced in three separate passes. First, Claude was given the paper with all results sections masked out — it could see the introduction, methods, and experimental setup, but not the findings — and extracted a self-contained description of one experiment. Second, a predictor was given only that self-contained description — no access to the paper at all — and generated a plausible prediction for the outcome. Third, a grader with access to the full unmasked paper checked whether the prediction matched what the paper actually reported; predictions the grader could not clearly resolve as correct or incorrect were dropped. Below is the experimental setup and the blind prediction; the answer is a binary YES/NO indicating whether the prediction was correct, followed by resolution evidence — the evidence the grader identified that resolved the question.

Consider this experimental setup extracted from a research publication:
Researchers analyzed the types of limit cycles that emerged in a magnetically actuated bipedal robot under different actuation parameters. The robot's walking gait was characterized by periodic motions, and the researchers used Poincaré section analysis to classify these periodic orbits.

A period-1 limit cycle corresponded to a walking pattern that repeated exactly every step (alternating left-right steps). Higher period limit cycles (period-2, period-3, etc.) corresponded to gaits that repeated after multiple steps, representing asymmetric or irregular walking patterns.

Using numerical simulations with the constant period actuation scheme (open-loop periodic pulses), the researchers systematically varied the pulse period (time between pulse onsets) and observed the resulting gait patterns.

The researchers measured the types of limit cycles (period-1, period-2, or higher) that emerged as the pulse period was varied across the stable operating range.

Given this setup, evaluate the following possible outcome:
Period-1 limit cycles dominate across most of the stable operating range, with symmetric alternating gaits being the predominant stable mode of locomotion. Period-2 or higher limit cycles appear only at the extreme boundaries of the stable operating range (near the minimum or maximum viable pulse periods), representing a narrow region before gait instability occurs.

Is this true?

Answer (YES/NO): NO